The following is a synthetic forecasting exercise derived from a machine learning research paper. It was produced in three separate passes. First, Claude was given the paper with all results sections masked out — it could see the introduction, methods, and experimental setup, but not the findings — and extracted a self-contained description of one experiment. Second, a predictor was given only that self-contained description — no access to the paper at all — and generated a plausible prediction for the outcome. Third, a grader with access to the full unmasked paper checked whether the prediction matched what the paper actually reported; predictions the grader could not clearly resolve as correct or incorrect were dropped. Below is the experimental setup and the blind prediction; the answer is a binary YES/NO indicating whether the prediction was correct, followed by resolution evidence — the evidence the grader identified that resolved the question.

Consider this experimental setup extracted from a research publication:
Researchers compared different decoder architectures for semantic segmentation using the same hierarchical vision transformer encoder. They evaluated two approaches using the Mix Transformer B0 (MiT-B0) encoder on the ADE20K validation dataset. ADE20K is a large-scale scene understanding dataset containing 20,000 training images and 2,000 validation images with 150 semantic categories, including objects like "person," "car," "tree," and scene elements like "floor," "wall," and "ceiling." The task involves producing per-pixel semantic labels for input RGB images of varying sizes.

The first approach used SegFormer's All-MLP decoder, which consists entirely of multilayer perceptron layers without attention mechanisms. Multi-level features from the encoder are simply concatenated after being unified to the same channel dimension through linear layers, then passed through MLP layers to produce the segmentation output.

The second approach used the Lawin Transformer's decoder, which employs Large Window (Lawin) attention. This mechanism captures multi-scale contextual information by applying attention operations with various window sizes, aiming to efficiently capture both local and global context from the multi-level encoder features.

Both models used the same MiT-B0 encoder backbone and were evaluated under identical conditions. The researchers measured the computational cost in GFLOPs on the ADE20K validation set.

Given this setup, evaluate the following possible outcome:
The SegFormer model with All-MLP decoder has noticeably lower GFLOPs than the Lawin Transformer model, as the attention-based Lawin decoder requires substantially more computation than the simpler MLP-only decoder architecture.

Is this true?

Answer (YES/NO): NO